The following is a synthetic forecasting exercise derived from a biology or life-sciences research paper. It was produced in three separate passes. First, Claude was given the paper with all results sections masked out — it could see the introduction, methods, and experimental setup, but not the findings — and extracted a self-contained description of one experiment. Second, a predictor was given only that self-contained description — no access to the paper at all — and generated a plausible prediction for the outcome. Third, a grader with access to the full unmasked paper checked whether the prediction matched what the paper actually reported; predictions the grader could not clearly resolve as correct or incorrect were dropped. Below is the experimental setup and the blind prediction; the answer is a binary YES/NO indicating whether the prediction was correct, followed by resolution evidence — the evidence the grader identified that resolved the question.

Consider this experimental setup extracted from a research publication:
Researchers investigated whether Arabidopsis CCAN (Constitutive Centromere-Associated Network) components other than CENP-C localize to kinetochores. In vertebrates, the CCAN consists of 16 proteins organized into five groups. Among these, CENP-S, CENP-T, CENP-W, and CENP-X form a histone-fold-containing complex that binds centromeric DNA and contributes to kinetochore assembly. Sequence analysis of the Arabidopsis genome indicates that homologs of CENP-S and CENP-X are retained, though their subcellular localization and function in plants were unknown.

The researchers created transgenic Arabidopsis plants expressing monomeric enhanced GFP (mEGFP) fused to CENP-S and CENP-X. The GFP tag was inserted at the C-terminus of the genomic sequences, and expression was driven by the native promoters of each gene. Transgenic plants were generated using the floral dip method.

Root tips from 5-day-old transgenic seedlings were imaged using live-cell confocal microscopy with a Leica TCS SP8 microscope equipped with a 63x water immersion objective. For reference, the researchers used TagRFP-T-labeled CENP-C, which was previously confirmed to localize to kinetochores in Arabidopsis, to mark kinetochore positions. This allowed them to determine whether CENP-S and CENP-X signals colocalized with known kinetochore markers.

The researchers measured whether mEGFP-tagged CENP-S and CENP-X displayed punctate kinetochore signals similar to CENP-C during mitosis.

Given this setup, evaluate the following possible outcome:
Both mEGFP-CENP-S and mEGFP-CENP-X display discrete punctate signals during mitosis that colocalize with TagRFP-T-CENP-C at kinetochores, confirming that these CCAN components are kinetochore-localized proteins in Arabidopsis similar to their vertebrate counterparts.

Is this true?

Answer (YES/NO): NO